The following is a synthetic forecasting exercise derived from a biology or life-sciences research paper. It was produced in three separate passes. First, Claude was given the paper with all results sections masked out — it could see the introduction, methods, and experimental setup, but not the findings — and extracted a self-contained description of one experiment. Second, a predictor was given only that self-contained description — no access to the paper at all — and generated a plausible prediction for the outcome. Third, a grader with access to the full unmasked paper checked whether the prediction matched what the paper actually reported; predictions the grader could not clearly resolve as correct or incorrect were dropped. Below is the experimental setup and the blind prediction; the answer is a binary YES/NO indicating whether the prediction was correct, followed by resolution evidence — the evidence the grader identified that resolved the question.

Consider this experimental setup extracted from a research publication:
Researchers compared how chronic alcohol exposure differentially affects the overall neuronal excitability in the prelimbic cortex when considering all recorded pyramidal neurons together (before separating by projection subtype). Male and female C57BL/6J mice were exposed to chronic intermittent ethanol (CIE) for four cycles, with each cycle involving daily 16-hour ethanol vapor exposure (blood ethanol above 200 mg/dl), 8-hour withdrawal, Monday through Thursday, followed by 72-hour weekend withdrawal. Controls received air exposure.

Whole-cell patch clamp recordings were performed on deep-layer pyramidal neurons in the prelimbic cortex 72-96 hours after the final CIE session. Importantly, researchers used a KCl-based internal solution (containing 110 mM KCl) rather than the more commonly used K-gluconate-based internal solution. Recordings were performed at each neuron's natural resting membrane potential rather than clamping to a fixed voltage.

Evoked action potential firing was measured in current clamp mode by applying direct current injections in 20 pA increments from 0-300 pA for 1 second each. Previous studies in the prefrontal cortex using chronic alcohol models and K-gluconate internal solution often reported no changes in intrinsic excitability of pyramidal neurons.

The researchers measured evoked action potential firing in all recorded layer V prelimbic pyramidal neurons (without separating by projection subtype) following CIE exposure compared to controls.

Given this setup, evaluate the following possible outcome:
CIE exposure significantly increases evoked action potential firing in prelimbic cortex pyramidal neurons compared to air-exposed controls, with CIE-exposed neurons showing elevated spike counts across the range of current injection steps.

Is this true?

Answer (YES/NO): YES